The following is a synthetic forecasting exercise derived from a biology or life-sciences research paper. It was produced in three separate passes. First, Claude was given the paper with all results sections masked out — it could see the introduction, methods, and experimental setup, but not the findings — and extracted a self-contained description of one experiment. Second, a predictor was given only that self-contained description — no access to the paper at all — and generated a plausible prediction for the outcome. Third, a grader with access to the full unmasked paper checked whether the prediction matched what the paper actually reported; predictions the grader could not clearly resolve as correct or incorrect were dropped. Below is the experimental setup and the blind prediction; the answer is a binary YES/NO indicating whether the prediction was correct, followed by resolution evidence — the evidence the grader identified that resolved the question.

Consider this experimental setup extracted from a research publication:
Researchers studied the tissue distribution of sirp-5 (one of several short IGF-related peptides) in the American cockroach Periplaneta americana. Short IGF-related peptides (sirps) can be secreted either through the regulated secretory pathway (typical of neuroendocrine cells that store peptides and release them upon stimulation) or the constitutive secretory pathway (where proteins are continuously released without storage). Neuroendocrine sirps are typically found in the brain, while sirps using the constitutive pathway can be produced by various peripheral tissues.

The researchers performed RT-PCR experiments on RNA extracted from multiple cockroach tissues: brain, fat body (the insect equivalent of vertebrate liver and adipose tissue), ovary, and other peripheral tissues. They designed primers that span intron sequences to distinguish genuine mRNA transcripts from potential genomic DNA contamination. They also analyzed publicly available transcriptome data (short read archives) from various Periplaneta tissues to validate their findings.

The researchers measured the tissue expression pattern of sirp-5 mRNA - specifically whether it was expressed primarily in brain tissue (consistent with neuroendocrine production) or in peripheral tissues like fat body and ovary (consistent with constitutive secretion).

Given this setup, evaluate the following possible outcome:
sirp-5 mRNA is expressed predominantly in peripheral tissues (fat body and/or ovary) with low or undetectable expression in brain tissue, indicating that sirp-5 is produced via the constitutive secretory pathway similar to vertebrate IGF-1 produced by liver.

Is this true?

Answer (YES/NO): NO